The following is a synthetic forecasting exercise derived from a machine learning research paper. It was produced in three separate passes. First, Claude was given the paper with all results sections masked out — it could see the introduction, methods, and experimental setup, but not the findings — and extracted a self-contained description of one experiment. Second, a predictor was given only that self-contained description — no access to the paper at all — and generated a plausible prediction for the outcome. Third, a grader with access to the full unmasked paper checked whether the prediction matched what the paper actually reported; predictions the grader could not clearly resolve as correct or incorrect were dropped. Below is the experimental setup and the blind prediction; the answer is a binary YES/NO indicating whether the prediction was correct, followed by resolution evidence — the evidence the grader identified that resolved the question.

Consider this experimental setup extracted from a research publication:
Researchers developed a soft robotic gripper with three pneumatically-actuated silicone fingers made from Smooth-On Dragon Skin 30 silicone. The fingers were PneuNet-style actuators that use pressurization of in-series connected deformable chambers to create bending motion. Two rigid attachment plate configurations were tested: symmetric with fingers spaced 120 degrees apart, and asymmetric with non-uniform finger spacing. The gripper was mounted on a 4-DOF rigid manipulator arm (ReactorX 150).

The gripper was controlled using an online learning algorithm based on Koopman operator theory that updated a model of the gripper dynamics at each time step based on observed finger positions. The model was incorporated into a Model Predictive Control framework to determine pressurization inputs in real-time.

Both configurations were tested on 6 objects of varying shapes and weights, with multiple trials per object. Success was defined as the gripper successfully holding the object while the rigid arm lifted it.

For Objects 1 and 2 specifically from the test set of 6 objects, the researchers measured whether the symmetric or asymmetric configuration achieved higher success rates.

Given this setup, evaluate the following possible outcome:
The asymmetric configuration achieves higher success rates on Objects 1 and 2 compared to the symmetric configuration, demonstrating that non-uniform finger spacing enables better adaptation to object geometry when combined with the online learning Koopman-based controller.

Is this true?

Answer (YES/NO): NO